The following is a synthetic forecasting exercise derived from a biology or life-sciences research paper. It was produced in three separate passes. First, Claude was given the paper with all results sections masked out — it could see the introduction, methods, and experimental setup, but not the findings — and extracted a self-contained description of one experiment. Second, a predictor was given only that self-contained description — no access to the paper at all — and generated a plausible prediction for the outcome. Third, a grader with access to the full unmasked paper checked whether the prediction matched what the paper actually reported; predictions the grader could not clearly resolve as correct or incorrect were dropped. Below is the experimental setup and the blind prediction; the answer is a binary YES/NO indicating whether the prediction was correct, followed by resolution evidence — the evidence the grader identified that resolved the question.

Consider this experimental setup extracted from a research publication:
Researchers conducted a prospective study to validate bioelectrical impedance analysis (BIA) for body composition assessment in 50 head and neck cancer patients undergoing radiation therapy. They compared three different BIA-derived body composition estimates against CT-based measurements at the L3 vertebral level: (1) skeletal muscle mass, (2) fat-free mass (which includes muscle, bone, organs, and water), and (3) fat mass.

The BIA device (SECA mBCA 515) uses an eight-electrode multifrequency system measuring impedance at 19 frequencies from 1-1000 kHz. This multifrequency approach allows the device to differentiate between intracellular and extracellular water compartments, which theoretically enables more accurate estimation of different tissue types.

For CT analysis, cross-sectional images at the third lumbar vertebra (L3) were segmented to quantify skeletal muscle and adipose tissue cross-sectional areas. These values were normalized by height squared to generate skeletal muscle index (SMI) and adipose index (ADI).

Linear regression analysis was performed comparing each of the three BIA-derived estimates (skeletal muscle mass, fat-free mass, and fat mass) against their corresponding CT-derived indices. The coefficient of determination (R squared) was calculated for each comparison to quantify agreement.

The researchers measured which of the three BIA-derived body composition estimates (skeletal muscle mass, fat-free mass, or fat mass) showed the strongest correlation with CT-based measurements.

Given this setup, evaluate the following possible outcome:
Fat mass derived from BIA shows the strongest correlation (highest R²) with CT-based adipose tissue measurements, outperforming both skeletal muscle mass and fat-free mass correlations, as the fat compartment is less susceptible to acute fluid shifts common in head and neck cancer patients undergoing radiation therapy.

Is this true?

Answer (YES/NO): NO